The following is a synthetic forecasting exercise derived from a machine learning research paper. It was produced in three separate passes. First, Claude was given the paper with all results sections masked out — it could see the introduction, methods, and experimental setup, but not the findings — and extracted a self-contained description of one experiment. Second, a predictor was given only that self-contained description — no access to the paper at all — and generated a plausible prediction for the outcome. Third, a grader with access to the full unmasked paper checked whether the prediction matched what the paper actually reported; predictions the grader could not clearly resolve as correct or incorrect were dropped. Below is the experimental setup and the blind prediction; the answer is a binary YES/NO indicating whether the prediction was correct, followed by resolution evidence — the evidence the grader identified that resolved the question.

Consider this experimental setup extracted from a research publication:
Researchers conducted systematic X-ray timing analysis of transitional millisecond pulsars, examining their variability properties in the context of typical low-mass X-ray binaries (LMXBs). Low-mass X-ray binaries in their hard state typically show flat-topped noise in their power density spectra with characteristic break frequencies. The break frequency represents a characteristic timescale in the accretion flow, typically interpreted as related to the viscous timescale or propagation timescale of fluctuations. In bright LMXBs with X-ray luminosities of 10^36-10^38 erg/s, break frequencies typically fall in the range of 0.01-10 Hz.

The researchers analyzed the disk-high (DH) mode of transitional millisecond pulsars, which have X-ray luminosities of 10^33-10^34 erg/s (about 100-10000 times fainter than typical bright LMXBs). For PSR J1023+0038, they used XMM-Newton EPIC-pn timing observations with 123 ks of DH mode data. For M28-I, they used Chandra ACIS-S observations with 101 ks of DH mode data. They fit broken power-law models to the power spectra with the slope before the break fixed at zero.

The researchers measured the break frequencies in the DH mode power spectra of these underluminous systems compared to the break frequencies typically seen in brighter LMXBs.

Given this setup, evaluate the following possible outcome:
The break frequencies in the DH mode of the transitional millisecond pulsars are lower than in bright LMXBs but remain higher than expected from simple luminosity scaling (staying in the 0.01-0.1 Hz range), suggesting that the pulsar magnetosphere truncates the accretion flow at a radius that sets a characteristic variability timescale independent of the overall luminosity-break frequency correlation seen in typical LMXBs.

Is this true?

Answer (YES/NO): NO